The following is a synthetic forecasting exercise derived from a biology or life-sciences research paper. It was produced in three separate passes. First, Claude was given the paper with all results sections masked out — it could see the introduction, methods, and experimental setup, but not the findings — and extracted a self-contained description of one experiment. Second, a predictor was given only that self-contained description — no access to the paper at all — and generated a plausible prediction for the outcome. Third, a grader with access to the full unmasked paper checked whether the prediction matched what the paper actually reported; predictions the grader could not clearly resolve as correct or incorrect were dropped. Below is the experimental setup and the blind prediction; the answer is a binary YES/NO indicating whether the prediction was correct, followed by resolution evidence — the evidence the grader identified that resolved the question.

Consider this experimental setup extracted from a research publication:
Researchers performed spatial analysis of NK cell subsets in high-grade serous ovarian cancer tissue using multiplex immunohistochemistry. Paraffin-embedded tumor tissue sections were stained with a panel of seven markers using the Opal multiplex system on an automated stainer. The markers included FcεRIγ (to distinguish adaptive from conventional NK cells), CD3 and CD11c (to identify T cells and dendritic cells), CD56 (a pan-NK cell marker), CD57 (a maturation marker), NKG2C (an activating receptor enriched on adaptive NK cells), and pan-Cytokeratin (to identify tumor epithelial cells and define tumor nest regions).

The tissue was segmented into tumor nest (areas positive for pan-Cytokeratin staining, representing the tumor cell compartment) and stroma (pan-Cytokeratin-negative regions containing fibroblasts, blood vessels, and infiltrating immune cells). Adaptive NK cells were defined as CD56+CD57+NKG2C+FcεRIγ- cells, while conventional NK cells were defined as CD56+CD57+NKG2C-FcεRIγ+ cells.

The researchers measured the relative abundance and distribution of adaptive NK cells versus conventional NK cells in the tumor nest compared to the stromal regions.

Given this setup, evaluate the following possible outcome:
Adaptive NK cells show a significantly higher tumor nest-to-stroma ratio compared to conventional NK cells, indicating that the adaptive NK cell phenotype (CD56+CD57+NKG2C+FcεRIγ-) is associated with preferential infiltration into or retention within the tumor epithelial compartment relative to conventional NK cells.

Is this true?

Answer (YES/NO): YES